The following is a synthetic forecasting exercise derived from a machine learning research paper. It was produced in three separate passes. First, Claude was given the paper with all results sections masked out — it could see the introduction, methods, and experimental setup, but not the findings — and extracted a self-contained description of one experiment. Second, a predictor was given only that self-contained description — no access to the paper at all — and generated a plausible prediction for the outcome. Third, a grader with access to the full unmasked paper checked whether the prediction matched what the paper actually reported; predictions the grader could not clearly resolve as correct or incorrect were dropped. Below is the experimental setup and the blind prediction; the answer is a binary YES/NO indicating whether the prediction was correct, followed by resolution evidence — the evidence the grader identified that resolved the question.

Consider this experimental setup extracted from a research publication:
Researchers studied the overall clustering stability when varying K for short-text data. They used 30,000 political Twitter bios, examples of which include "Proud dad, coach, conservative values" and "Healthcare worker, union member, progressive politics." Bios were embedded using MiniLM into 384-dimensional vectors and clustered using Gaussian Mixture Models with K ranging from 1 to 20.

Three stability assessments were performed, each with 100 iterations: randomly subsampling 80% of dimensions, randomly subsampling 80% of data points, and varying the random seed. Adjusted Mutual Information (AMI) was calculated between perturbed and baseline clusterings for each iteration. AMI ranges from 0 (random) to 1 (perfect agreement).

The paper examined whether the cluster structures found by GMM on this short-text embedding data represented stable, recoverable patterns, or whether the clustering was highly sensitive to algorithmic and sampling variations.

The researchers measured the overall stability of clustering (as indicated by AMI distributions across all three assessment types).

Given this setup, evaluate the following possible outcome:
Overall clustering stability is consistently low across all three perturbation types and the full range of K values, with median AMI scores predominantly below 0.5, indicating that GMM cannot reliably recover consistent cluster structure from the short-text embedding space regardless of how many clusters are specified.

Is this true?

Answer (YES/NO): NO